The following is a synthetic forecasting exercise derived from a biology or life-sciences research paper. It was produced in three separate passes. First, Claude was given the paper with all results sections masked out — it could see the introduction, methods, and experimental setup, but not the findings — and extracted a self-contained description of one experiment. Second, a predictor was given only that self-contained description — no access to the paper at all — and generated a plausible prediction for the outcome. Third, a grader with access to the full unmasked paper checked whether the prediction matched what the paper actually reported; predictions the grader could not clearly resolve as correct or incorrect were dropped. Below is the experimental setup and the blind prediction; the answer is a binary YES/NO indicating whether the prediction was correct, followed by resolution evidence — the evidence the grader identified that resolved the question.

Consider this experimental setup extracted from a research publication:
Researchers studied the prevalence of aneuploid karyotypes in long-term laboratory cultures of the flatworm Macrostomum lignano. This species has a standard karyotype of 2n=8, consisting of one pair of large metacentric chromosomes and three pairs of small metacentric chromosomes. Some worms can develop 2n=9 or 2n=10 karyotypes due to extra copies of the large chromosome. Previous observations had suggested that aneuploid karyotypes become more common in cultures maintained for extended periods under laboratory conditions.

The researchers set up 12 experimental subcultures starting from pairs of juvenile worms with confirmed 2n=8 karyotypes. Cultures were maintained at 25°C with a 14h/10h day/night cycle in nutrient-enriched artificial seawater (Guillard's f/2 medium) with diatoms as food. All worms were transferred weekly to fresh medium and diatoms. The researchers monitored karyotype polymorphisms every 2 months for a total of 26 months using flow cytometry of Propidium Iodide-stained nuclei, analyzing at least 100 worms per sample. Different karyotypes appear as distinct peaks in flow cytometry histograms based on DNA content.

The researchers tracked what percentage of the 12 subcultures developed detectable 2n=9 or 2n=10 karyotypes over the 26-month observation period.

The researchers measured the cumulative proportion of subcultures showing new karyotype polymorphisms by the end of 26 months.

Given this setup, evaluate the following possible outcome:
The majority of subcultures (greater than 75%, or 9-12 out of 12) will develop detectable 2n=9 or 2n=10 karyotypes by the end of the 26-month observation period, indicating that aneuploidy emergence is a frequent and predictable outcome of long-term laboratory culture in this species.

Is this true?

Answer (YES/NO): NO